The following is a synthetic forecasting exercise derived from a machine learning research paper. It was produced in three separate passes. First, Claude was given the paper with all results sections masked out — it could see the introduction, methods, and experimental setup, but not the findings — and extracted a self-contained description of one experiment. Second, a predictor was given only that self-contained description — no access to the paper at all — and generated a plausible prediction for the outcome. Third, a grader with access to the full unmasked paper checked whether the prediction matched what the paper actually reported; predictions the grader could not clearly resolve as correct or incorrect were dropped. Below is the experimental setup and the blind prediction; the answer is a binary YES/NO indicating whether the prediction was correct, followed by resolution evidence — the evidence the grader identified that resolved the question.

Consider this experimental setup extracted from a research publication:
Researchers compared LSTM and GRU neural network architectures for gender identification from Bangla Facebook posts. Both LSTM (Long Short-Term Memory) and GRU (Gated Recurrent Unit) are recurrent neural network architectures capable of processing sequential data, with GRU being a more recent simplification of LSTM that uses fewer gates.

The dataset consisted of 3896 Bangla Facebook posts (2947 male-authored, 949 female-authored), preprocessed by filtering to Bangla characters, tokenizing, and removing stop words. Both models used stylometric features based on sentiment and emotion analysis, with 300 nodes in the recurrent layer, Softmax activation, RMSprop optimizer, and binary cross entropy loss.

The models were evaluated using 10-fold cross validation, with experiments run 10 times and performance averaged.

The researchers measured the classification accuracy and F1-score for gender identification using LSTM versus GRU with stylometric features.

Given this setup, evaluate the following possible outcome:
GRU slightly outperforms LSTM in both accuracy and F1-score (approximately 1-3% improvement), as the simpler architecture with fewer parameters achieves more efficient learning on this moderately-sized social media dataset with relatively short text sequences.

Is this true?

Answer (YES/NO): NO